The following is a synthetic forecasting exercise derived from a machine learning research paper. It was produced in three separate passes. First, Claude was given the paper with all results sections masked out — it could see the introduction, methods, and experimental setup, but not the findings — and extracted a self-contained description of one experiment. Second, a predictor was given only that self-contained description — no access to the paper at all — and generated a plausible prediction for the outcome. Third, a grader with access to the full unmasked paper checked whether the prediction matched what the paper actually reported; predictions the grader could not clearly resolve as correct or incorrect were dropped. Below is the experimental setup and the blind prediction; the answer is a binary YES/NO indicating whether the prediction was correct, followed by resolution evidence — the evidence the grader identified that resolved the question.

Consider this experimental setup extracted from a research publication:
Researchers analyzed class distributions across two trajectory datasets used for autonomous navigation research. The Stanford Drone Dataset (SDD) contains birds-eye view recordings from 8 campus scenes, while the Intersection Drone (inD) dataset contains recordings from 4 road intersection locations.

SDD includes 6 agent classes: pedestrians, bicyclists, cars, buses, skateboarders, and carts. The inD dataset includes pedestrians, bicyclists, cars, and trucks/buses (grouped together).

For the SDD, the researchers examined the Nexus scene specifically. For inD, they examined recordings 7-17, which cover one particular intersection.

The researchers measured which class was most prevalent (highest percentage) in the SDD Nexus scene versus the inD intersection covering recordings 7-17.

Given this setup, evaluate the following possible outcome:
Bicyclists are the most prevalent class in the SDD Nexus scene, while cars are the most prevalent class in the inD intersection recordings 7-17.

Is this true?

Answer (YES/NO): NO